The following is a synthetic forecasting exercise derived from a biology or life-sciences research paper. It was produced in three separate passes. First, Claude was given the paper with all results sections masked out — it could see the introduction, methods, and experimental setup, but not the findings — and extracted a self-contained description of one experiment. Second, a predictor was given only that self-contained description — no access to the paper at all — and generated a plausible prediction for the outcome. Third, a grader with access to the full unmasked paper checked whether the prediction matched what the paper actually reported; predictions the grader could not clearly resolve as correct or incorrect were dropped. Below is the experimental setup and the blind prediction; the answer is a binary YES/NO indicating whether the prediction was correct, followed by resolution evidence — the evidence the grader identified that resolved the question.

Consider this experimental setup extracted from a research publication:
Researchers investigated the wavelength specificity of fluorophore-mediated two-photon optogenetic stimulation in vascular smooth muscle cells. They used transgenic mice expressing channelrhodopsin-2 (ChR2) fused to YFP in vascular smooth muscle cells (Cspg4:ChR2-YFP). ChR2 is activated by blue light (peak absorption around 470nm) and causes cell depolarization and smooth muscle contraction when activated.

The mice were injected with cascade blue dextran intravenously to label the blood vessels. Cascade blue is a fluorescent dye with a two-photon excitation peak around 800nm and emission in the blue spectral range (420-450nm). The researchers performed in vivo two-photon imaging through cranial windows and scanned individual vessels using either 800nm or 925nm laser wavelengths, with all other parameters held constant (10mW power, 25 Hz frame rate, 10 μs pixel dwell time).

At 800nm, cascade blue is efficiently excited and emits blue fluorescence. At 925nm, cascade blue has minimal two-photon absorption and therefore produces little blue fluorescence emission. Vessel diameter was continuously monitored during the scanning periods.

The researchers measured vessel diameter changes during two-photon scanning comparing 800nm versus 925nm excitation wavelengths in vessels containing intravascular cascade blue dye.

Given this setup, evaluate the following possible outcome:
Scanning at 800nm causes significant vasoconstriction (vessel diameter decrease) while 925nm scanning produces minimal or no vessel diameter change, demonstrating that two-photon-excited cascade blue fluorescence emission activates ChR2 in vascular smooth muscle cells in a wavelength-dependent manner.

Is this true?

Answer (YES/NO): YES